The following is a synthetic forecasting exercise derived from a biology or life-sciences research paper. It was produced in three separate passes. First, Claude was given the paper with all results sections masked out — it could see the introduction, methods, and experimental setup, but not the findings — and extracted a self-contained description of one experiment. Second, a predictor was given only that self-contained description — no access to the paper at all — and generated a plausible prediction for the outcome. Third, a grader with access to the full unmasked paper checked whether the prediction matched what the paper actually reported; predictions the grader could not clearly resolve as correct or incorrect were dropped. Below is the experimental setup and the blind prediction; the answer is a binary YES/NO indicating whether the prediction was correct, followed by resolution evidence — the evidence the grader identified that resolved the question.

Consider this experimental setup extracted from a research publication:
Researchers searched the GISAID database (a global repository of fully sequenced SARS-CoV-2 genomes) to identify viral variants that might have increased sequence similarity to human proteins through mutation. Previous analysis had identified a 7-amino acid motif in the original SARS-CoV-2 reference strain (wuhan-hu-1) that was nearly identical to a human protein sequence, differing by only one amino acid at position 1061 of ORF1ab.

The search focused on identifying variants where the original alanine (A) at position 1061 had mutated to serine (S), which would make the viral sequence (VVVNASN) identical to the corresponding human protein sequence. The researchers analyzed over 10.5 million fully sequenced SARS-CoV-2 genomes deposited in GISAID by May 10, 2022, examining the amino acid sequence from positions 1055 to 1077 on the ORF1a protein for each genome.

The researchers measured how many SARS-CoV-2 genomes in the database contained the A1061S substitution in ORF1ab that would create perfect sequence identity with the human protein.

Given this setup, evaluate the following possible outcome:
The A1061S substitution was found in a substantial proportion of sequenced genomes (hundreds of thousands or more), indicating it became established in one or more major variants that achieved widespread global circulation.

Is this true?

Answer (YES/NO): NO